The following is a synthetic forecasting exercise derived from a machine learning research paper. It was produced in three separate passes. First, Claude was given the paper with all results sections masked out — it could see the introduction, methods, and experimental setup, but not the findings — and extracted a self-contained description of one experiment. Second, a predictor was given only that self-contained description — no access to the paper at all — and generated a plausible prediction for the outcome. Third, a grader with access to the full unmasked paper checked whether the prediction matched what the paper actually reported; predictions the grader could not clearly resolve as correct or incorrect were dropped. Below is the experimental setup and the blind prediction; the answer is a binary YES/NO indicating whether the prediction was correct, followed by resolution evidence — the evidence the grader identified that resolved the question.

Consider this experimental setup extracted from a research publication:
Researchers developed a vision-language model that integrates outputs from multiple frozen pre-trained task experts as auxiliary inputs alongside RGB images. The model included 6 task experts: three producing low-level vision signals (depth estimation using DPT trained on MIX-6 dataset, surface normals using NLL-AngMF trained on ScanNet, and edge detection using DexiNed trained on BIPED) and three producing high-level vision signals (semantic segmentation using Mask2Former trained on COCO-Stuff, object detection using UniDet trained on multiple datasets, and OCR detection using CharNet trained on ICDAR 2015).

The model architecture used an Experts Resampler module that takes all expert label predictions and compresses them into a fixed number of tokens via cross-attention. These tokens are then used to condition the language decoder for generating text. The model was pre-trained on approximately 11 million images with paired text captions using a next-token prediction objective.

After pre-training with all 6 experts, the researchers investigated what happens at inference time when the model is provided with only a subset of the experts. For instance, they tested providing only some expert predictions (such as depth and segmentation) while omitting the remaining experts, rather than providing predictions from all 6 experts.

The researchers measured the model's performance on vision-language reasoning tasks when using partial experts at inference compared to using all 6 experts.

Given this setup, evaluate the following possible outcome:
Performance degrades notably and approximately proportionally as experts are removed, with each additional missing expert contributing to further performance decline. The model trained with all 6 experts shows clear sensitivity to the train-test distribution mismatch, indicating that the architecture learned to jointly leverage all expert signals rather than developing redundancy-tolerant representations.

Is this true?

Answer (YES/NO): NO